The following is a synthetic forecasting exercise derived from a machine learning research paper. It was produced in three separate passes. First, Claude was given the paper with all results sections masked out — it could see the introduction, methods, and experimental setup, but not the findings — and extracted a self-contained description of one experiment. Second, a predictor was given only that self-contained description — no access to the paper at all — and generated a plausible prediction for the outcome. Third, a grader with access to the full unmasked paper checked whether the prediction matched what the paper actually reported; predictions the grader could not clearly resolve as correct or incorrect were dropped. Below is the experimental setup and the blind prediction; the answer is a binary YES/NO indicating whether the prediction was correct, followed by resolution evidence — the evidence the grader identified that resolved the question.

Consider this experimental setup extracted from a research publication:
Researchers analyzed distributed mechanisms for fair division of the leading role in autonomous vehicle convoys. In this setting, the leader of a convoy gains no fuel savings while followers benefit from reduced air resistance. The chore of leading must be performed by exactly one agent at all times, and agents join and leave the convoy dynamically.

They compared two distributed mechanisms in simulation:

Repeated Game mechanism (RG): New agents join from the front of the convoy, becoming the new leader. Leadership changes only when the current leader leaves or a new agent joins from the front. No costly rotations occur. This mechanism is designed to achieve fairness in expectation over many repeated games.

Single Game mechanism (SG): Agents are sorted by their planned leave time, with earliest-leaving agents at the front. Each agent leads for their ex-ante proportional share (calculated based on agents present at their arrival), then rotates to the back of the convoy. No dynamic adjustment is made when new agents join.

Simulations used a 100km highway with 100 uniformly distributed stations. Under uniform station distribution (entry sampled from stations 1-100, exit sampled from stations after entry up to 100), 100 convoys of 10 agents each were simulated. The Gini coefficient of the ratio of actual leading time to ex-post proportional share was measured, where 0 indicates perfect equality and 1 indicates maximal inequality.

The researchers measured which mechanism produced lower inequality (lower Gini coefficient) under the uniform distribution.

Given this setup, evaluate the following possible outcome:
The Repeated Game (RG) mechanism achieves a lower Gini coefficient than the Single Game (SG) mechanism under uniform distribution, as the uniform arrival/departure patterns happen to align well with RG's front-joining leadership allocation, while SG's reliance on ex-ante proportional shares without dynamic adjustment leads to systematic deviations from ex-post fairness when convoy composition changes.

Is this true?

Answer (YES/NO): NO